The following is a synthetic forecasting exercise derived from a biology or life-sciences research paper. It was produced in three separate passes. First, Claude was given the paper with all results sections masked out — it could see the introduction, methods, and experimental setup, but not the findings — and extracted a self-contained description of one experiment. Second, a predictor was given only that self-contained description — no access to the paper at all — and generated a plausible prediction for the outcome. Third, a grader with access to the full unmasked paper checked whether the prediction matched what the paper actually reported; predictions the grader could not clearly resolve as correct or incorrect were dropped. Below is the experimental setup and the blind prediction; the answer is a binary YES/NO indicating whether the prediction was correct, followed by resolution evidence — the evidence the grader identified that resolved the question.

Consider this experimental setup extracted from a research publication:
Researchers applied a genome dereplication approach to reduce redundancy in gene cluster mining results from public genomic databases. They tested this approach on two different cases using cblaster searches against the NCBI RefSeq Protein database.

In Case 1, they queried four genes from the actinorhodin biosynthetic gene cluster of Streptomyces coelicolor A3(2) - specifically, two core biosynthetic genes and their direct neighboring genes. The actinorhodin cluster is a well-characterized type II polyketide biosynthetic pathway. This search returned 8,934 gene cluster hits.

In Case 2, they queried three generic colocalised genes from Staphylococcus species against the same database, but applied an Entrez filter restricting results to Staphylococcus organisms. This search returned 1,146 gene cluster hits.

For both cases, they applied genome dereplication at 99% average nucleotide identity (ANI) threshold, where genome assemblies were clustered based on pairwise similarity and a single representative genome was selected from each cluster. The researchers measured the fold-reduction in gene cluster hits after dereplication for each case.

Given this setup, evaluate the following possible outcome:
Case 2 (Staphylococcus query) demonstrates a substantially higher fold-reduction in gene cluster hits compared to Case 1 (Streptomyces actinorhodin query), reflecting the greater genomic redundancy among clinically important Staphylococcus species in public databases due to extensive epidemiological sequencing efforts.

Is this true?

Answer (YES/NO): YES